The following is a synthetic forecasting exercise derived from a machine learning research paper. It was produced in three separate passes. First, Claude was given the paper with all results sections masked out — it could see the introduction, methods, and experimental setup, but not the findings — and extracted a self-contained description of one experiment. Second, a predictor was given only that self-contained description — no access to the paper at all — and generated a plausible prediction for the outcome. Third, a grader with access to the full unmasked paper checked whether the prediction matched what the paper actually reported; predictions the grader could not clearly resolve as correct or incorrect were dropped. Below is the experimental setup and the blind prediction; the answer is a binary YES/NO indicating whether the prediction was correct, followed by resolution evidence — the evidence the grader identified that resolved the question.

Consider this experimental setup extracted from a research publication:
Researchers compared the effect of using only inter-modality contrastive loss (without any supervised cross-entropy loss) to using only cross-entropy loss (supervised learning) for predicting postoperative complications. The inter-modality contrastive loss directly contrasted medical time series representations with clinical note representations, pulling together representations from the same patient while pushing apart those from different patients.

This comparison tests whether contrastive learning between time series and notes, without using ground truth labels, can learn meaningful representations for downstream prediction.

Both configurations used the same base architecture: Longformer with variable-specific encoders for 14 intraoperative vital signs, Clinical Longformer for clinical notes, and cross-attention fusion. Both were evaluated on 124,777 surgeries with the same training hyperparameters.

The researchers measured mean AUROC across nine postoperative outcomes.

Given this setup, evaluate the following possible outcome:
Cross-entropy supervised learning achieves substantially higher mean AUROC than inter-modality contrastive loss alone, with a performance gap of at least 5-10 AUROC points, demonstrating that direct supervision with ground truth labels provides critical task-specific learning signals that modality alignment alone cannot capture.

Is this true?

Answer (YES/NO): YES